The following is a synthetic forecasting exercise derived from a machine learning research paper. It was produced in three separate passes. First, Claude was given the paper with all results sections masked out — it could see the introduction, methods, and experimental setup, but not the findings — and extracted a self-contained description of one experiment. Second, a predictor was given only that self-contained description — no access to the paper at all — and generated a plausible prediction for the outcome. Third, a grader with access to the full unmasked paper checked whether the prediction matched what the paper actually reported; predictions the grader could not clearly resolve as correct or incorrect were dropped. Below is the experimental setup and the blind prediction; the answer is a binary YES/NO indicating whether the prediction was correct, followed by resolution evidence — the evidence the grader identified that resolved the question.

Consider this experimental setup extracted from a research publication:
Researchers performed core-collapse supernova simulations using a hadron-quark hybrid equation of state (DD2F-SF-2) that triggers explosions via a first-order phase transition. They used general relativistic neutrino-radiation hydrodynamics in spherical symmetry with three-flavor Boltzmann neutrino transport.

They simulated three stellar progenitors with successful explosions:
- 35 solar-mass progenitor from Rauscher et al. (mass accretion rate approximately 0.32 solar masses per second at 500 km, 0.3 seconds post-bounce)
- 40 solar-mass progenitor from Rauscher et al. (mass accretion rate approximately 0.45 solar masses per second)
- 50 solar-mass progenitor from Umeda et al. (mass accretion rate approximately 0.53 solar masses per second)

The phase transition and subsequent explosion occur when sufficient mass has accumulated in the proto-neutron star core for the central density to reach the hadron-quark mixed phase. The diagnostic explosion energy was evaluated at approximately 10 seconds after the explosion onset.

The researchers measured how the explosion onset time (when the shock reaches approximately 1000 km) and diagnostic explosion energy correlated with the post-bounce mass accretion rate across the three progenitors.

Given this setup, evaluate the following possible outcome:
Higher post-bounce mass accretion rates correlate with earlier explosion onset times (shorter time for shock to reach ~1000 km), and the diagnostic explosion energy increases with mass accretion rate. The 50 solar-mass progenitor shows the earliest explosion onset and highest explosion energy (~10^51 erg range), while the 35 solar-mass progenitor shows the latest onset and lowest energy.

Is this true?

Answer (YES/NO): YES